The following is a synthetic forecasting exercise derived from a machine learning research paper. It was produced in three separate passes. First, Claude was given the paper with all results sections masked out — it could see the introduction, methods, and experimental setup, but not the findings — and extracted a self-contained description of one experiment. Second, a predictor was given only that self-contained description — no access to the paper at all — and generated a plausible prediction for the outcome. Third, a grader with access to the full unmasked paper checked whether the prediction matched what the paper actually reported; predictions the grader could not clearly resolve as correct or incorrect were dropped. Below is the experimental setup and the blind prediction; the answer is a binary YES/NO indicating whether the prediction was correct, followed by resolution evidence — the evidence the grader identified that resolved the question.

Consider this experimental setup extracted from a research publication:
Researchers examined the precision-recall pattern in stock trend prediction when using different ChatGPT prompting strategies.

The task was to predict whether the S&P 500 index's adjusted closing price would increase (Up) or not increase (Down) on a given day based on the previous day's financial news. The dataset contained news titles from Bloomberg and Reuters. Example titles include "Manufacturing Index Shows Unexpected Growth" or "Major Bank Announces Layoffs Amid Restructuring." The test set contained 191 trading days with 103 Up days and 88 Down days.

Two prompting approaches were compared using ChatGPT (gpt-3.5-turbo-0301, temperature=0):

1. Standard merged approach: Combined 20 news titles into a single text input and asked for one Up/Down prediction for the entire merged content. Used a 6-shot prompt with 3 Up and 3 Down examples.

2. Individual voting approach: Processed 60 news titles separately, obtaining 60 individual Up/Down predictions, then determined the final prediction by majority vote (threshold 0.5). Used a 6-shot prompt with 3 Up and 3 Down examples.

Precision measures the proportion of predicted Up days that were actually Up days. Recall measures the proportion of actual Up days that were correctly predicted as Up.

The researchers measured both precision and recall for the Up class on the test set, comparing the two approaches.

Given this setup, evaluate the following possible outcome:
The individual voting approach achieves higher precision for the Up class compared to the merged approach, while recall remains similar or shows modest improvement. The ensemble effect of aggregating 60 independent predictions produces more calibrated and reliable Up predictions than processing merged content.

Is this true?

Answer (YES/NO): YES